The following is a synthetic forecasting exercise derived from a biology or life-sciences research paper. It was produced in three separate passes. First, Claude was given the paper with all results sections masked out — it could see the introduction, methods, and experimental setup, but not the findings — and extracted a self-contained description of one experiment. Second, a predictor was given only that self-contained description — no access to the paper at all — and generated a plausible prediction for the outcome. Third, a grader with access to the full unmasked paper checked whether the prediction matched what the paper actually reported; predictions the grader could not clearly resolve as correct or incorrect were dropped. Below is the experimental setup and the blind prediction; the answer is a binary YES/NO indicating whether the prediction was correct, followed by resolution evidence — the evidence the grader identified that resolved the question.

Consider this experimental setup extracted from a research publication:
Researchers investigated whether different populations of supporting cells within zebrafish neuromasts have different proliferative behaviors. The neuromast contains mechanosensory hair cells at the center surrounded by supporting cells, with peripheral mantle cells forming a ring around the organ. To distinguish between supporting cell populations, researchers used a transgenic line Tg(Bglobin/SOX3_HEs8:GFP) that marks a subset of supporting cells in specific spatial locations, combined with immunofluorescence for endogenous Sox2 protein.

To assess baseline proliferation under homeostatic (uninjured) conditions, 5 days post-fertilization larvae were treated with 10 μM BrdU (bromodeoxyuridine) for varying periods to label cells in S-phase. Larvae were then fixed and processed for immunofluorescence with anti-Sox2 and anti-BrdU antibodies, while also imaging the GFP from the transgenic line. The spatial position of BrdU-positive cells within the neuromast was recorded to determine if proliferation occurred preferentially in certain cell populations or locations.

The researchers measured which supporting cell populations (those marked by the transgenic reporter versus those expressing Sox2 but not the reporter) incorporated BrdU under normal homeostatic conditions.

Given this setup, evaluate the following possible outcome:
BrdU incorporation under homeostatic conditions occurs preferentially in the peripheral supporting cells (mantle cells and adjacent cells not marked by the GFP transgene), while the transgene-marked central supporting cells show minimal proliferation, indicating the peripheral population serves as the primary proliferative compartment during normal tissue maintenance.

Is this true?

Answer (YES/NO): NO